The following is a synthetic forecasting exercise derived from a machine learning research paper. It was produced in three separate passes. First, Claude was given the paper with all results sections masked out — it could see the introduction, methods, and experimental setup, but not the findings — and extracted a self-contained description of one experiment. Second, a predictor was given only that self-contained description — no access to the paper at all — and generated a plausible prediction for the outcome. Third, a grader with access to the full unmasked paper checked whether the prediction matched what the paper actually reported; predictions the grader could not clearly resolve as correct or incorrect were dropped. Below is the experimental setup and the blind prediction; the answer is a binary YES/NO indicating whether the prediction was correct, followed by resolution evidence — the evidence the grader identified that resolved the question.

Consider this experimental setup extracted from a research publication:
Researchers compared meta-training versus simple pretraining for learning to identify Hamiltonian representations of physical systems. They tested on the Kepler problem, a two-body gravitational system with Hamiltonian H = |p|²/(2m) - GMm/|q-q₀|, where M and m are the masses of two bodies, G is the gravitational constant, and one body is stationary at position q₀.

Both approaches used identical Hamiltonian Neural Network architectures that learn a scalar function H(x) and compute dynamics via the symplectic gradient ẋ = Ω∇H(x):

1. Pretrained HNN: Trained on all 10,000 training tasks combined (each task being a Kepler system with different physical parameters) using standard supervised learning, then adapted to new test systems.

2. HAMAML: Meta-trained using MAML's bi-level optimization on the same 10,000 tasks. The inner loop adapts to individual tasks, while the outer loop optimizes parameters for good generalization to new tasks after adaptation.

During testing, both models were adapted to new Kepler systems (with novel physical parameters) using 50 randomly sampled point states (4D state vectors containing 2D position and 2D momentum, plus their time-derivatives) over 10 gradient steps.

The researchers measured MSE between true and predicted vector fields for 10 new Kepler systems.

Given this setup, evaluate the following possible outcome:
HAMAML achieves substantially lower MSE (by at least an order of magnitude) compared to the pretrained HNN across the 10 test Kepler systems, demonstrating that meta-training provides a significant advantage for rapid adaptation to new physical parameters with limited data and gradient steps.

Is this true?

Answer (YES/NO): NO